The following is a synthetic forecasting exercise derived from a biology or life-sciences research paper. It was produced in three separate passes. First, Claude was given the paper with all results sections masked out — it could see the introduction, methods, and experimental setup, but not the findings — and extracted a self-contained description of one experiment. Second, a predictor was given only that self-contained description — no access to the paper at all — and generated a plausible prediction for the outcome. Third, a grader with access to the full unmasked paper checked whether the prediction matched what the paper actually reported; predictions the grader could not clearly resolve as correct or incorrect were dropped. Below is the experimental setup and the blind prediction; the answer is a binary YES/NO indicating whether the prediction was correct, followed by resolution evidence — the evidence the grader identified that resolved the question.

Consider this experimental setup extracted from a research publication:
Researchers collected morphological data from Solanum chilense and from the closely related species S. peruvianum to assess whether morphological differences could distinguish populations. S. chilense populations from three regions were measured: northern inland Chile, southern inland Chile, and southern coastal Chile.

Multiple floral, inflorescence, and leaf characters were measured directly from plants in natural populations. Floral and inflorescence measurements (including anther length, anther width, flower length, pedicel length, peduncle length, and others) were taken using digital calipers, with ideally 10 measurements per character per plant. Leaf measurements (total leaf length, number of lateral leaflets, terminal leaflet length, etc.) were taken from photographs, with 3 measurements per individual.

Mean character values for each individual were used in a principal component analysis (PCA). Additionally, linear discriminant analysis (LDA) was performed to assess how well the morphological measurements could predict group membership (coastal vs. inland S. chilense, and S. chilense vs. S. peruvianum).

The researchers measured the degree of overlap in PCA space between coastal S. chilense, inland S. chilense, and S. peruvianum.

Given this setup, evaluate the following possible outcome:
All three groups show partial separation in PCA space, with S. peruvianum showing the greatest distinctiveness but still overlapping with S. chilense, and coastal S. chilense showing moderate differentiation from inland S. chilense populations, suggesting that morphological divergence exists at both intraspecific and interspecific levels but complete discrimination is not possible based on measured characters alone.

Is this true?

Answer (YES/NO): NO